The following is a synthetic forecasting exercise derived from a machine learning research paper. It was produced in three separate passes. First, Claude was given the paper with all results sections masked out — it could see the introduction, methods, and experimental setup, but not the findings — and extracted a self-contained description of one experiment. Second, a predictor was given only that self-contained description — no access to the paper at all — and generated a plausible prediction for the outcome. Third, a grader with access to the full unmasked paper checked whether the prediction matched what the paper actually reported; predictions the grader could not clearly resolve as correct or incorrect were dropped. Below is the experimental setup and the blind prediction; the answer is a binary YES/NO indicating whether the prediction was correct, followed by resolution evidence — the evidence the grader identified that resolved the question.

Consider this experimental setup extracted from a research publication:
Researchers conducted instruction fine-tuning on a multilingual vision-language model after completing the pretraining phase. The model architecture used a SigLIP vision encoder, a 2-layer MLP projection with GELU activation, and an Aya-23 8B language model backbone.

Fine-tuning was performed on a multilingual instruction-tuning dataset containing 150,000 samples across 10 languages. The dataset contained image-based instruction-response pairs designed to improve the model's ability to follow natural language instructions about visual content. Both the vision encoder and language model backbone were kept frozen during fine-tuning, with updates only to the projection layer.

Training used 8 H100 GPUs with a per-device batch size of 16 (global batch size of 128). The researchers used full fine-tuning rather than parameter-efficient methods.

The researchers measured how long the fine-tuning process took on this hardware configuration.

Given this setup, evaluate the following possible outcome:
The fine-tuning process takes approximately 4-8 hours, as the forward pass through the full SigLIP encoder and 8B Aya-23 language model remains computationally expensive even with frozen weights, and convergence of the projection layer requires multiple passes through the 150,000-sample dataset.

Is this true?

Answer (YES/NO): NO